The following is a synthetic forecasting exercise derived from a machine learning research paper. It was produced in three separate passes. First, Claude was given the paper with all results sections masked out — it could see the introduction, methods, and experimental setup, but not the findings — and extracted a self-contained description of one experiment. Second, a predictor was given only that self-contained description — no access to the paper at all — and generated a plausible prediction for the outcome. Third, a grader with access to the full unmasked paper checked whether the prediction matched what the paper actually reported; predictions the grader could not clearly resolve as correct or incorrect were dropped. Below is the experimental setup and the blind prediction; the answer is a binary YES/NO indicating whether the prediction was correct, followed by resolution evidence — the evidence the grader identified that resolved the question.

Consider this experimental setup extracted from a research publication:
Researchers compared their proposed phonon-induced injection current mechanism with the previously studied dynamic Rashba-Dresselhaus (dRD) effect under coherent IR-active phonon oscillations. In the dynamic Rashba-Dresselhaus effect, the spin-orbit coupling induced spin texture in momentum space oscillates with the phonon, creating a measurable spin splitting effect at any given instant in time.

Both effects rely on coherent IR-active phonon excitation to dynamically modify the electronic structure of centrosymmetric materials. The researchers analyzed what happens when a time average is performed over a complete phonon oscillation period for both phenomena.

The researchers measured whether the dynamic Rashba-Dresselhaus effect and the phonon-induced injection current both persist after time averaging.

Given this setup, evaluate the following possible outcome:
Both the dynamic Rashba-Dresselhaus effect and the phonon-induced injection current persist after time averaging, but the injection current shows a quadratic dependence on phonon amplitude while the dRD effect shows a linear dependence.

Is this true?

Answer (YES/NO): NO